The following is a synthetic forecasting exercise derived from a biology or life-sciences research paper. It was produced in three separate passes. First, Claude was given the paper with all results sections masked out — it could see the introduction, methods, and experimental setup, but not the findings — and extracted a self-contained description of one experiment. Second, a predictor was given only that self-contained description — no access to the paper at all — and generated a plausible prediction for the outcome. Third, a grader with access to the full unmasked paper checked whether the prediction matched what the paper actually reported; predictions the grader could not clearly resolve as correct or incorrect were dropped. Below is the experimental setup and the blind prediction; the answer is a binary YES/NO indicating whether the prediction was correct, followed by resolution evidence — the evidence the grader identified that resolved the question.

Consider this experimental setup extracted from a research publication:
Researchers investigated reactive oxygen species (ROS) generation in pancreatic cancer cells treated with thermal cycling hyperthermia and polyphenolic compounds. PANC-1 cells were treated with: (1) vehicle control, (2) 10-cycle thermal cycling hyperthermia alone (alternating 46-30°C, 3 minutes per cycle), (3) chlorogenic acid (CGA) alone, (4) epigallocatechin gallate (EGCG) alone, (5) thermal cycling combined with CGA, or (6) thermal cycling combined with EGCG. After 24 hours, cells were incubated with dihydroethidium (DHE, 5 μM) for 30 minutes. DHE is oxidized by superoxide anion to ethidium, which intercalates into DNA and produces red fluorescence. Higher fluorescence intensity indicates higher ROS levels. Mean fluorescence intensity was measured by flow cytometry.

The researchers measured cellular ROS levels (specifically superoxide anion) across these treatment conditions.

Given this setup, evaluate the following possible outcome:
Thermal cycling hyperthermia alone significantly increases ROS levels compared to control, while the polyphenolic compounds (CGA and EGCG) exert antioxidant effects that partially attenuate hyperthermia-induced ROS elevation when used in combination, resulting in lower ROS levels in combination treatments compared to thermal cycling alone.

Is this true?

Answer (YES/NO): NO